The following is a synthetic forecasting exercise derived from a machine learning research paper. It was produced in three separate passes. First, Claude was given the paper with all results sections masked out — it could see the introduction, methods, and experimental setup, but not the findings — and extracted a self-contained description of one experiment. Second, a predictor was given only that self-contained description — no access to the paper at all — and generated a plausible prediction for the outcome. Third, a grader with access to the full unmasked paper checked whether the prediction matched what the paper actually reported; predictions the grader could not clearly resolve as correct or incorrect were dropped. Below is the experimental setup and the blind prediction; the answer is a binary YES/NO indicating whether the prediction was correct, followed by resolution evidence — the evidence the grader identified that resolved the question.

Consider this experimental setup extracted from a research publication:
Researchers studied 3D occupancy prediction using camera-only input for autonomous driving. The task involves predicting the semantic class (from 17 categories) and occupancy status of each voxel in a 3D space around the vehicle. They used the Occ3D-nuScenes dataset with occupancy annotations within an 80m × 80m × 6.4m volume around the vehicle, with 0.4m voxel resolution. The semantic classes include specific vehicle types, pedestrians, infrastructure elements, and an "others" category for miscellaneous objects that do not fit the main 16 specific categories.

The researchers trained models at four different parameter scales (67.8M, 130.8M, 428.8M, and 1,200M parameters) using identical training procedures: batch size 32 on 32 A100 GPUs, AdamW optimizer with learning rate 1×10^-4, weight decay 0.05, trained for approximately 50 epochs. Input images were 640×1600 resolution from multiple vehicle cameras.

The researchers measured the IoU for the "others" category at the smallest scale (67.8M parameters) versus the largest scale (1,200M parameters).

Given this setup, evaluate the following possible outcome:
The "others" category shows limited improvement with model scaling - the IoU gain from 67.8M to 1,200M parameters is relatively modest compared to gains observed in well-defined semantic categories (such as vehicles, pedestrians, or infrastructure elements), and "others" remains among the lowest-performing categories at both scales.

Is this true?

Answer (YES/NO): NO